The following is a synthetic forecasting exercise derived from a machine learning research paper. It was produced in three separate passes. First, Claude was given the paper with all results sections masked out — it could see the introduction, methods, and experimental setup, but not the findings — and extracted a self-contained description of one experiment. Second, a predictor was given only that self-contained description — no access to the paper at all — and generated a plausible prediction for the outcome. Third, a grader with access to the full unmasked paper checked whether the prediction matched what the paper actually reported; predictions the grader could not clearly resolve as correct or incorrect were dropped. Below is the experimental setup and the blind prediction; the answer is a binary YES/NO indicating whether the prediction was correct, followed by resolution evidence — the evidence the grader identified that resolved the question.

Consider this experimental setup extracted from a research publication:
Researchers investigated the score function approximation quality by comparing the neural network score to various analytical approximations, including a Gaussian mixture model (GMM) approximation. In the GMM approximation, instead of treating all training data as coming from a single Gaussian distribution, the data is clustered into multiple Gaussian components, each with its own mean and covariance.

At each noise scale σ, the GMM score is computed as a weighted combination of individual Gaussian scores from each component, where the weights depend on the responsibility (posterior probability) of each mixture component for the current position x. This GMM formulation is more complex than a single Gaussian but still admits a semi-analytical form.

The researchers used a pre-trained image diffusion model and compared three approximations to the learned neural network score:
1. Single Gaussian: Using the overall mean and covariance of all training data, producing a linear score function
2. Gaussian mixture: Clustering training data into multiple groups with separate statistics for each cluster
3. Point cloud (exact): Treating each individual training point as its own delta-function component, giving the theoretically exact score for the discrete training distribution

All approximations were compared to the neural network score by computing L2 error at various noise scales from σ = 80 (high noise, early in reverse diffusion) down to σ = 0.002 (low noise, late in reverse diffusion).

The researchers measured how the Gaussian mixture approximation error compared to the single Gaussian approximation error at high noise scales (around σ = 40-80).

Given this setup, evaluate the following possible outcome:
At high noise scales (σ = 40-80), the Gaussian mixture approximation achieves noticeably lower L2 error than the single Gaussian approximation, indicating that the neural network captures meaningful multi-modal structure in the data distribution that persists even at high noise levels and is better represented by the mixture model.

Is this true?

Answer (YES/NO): NO